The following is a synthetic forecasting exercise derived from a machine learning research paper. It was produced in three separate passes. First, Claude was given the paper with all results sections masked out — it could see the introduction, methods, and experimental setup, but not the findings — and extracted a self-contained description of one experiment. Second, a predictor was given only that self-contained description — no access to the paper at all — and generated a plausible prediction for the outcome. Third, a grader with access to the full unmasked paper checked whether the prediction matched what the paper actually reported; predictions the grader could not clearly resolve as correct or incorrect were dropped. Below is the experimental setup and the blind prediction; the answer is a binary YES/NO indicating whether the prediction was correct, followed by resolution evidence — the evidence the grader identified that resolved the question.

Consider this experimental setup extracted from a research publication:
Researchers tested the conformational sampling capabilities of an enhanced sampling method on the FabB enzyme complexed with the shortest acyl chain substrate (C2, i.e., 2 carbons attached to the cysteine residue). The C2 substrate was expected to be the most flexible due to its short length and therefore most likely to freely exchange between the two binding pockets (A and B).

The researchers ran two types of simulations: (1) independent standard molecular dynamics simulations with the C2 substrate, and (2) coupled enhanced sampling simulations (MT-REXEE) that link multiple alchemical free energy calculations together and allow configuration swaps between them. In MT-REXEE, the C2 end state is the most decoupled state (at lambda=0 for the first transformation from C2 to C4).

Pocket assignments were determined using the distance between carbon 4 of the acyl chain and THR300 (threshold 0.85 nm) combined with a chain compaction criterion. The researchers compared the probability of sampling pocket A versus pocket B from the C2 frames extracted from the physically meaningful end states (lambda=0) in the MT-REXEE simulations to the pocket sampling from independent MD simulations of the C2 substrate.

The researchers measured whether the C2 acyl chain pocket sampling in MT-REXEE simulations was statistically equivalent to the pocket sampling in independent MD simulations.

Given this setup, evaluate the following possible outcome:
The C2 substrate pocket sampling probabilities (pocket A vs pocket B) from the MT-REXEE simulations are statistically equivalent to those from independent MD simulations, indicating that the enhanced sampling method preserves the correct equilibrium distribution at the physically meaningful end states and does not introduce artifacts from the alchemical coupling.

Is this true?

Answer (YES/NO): YES